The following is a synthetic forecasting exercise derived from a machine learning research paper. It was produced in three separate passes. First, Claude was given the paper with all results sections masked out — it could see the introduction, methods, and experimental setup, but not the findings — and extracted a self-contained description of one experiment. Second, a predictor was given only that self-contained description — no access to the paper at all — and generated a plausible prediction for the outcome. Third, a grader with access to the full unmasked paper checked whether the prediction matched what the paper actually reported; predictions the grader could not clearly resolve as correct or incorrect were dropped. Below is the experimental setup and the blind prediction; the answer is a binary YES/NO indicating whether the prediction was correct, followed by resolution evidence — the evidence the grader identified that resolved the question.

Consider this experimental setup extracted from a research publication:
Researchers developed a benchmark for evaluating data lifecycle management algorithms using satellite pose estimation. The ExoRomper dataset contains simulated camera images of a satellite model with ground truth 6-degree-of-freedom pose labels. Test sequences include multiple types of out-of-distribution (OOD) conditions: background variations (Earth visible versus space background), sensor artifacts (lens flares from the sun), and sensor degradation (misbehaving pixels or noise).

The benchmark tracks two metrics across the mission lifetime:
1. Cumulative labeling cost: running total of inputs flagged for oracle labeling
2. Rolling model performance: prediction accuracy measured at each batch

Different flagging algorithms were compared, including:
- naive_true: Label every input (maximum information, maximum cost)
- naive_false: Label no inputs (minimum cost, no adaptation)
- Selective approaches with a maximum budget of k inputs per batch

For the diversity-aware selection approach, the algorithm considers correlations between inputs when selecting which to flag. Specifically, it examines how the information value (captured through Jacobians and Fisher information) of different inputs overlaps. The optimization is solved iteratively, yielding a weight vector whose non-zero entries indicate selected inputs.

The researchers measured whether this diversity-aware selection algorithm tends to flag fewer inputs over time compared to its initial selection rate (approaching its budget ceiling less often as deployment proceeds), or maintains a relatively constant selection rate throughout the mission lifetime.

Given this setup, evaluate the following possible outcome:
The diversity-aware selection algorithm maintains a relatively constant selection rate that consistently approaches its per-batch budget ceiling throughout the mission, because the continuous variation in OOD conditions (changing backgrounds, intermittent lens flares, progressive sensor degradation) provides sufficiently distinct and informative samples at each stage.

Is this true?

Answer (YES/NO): NO